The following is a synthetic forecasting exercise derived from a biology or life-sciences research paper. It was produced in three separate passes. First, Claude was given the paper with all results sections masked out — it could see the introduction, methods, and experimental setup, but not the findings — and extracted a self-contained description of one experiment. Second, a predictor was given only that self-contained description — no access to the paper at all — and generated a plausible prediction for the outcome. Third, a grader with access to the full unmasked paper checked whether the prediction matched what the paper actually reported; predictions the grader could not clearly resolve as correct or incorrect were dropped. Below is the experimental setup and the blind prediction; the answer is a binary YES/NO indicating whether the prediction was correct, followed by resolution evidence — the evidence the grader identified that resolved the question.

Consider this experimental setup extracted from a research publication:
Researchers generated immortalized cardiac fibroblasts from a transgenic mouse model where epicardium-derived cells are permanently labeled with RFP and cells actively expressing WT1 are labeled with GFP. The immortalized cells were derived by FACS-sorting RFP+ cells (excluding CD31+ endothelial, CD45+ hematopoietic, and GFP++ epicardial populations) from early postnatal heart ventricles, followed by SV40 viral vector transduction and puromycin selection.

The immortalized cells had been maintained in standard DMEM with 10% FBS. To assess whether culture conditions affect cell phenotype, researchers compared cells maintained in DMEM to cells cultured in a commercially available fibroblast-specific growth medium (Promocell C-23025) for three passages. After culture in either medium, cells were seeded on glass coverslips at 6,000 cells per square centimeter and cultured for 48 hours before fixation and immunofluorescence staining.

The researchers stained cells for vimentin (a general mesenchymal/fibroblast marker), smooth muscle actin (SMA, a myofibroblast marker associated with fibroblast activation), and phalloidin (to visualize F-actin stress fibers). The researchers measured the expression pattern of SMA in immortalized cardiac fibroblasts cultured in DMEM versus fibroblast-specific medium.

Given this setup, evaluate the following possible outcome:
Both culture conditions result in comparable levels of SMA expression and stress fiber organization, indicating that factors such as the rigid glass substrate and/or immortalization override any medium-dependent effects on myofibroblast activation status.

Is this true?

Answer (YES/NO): NO